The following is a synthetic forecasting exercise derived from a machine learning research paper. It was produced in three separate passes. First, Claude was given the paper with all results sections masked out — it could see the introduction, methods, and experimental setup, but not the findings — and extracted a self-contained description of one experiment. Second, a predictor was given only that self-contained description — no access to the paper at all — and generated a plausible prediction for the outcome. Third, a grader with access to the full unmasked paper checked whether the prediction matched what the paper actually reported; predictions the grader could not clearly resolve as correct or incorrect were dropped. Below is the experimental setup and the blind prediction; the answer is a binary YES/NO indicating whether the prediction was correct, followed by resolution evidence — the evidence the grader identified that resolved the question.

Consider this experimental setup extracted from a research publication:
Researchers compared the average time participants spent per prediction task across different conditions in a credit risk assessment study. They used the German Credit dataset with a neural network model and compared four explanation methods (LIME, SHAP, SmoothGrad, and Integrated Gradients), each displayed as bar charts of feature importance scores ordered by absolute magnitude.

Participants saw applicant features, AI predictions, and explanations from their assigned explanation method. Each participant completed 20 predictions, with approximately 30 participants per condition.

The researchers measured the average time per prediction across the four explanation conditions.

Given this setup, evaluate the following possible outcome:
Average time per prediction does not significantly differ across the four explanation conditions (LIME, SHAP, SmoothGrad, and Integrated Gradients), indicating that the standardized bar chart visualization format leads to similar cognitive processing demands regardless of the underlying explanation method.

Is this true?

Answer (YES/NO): NO